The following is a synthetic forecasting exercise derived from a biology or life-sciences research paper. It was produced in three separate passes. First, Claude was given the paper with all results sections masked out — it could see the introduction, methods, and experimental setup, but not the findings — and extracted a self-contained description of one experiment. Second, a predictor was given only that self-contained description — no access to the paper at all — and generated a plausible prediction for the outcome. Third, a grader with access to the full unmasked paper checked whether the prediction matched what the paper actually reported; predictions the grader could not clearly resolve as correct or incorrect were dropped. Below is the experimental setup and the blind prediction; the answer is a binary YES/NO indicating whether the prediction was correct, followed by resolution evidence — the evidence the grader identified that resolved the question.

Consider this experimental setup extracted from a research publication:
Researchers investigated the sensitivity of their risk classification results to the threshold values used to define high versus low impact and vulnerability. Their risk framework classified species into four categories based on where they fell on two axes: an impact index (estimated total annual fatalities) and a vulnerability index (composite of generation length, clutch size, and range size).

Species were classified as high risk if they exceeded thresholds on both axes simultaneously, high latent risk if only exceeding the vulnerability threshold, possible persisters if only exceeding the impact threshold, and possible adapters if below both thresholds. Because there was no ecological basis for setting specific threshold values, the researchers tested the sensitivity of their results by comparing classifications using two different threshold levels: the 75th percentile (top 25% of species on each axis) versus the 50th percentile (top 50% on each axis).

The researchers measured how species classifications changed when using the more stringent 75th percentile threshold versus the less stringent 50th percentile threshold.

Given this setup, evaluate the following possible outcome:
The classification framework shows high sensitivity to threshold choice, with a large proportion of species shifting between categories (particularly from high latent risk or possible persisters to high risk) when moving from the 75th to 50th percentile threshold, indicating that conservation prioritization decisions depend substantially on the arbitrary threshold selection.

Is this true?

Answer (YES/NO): NO